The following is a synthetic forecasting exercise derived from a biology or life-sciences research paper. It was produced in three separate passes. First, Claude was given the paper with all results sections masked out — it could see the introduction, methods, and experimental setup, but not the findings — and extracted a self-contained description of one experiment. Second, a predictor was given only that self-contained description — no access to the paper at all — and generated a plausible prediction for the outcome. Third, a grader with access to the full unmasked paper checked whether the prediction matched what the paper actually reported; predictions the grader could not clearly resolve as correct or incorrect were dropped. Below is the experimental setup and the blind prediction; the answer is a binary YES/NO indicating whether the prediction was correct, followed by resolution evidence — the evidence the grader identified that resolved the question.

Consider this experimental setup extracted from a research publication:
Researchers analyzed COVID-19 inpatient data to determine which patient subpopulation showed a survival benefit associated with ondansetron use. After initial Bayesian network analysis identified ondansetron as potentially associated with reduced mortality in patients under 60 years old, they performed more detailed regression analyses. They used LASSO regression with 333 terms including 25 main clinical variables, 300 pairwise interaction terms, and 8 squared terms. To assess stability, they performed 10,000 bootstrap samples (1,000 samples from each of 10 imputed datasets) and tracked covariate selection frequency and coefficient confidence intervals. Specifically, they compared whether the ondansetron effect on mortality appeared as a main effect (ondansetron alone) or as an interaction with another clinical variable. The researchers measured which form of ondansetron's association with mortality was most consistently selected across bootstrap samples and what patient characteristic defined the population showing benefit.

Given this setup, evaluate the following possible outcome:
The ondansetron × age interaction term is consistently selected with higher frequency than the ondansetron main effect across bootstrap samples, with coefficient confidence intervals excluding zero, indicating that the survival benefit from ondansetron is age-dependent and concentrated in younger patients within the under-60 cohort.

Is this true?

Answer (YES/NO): NO